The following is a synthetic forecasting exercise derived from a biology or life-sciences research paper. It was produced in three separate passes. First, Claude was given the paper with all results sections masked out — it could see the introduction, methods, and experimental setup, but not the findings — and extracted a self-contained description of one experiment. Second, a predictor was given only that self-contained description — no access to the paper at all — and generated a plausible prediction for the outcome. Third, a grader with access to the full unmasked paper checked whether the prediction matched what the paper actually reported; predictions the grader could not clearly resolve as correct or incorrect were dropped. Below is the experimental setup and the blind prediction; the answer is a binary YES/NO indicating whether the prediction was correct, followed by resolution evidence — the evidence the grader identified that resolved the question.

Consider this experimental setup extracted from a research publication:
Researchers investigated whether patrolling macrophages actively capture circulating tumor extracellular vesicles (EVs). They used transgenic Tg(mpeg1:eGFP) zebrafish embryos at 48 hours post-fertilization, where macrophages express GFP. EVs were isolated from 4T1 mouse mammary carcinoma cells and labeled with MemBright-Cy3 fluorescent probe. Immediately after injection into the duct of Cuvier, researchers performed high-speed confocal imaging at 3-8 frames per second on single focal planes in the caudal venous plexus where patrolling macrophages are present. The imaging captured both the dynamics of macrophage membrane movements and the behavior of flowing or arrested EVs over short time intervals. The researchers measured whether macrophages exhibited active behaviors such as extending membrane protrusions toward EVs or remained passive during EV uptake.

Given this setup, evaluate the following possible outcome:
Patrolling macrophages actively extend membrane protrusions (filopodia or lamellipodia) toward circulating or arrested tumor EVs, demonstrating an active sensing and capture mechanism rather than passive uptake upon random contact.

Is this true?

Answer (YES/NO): YES